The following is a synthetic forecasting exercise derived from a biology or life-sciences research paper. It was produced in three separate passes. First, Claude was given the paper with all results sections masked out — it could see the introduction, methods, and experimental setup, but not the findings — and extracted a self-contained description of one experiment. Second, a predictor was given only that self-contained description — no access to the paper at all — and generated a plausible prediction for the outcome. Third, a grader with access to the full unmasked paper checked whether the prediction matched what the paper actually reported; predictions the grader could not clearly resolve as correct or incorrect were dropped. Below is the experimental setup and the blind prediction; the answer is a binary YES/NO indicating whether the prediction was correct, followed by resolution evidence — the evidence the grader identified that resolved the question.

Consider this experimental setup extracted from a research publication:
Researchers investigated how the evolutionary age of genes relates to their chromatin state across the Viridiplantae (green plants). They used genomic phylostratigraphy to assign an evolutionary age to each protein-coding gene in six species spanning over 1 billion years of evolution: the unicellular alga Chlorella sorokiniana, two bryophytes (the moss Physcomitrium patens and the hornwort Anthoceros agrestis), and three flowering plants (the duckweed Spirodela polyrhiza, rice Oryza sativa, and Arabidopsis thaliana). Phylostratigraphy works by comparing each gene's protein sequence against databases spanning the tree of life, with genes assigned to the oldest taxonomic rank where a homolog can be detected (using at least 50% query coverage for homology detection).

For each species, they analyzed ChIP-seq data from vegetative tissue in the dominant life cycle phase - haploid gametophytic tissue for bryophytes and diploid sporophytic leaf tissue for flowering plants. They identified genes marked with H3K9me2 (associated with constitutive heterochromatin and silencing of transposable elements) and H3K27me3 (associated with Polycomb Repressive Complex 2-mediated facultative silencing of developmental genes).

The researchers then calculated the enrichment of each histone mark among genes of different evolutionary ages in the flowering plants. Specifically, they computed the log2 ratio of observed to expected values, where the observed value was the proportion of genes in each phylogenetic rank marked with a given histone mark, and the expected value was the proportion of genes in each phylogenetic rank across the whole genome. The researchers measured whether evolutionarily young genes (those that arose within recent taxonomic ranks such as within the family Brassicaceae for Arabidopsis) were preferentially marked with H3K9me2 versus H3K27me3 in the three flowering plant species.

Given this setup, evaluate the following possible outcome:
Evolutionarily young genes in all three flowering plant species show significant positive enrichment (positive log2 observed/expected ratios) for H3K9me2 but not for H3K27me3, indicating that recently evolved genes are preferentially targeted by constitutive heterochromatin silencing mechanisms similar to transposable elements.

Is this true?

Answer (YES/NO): YES